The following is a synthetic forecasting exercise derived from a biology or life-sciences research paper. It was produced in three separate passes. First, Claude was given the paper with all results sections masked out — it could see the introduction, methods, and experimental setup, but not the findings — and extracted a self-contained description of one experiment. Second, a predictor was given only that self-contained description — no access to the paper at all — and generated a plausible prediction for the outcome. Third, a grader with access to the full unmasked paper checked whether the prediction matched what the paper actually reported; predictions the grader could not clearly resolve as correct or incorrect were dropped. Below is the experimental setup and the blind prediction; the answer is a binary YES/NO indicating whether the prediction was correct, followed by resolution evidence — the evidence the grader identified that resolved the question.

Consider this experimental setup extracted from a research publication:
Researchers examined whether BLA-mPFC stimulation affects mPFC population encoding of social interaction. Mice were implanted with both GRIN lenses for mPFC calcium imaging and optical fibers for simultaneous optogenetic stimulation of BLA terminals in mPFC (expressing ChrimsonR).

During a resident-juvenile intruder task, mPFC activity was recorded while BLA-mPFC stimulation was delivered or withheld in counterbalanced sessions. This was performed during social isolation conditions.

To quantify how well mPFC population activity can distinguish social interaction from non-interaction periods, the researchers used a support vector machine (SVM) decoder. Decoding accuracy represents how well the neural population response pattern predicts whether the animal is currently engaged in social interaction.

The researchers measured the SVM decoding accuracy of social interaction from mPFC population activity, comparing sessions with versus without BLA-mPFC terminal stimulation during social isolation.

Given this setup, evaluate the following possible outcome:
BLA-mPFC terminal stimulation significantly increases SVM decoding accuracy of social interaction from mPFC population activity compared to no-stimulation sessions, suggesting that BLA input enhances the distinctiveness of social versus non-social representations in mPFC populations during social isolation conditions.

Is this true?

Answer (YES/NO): YES